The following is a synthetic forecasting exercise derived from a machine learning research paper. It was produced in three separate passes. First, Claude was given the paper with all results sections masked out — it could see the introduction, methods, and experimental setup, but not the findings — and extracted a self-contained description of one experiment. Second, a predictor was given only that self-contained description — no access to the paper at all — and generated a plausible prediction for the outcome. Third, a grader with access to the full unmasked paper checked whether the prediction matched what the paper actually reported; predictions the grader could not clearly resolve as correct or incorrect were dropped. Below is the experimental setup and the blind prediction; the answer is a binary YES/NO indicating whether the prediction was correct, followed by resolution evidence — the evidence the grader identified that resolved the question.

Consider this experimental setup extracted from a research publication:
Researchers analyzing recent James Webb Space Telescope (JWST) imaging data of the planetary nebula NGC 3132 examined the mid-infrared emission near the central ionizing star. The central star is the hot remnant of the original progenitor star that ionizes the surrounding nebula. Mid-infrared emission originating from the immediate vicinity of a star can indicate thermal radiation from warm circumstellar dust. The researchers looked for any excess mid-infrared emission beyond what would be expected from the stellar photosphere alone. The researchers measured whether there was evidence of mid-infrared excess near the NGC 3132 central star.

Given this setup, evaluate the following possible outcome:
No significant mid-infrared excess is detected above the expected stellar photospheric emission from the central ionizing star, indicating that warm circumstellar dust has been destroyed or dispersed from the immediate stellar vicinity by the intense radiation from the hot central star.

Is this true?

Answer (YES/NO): NO